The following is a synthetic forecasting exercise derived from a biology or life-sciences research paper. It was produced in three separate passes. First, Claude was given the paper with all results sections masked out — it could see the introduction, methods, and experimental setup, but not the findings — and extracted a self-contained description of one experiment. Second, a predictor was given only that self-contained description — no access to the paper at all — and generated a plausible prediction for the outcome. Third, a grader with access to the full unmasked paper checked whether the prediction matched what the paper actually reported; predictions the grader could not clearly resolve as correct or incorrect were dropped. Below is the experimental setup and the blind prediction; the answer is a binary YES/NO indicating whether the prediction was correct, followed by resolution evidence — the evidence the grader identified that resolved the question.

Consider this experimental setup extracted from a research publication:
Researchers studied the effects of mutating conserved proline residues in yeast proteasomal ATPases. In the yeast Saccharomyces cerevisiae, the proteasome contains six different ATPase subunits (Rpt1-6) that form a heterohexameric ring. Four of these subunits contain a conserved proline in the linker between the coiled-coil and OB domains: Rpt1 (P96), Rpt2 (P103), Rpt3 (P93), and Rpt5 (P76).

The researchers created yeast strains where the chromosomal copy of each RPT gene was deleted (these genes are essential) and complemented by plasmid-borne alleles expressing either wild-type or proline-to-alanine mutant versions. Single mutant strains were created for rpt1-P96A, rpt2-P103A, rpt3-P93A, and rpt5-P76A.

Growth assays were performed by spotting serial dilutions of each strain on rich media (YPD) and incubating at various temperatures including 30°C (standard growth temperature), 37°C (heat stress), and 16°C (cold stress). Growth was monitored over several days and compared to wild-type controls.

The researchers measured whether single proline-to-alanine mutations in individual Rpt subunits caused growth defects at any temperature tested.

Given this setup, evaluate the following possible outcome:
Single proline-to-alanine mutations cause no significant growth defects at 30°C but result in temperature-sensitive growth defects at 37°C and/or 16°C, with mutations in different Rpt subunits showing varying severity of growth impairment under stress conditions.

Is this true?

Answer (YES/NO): NO